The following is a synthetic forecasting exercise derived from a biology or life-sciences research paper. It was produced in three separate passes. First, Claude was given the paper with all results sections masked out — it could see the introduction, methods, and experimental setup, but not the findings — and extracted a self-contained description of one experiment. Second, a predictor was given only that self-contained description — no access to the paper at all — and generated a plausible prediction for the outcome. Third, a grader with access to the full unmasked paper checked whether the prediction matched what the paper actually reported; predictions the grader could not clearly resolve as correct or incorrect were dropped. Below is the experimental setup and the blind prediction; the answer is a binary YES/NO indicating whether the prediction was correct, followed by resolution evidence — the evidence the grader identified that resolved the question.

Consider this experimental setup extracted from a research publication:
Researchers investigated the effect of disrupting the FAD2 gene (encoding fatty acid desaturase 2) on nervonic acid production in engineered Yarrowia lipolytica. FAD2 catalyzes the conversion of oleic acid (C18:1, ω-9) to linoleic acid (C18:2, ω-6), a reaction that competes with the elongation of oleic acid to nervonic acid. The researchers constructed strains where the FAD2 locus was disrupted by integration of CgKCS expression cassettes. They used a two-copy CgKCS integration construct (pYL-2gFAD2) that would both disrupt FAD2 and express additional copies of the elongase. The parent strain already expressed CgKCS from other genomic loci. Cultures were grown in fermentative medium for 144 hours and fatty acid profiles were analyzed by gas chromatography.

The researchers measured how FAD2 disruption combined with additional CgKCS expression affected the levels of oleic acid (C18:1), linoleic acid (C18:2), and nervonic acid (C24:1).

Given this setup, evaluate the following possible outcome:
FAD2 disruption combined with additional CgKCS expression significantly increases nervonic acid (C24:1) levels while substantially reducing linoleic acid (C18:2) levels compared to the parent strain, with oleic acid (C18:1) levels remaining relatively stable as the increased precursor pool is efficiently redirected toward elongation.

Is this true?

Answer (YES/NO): NO